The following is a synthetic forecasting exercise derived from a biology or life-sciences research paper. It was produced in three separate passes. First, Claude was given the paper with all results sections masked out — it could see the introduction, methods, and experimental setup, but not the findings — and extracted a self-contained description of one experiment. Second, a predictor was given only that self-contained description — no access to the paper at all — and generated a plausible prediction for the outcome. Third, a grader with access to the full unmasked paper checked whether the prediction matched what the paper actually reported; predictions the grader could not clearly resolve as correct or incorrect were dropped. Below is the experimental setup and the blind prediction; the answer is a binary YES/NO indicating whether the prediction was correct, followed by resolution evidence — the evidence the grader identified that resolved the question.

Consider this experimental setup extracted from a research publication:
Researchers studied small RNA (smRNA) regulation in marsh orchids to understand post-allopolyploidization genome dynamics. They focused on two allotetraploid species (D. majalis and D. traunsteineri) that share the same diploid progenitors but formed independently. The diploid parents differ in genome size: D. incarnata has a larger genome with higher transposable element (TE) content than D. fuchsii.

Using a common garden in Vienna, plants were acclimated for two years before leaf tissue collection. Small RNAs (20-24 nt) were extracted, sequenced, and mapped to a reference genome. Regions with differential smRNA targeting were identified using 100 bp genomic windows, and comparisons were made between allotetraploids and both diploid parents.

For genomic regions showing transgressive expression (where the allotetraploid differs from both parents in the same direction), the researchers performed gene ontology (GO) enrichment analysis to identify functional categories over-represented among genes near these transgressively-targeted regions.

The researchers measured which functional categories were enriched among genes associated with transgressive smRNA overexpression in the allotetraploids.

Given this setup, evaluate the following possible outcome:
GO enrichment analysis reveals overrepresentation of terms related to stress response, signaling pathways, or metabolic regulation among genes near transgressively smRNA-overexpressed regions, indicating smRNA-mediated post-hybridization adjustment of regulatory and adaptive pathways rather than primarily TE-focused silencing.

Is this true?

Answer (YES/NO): YES